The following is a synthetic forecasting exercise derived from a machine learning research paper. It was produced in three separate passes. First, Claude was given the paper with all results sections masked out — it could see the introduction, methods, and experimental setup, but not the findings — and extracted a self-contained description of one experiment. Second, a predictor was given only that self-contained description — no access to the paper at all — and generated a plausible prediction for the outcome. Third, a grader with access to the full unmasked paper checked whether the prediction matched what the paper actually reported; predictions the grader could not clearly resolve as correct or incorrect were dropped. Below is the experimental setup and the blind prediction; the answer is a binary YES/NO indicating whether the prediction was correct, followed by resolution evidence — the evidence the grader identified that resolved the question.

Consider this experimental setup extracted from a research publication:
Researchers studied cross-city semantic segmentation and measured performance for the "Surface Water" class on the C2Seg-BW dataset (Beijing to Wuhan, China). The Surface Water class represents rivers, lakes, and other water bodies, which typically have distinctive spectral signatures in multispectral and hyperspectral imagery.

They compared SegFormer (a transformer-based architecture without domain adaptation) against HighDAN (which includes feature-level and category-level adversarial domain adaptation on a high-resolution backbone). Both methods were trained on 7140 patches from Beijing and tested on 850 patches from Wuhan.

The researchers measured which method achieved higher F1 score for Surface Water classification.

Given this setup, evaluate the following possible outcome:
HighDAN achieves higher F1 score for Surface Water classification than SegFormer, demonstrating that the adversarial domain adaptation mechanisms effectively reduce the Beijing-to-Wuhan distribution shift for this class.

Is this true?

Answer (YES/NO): NO